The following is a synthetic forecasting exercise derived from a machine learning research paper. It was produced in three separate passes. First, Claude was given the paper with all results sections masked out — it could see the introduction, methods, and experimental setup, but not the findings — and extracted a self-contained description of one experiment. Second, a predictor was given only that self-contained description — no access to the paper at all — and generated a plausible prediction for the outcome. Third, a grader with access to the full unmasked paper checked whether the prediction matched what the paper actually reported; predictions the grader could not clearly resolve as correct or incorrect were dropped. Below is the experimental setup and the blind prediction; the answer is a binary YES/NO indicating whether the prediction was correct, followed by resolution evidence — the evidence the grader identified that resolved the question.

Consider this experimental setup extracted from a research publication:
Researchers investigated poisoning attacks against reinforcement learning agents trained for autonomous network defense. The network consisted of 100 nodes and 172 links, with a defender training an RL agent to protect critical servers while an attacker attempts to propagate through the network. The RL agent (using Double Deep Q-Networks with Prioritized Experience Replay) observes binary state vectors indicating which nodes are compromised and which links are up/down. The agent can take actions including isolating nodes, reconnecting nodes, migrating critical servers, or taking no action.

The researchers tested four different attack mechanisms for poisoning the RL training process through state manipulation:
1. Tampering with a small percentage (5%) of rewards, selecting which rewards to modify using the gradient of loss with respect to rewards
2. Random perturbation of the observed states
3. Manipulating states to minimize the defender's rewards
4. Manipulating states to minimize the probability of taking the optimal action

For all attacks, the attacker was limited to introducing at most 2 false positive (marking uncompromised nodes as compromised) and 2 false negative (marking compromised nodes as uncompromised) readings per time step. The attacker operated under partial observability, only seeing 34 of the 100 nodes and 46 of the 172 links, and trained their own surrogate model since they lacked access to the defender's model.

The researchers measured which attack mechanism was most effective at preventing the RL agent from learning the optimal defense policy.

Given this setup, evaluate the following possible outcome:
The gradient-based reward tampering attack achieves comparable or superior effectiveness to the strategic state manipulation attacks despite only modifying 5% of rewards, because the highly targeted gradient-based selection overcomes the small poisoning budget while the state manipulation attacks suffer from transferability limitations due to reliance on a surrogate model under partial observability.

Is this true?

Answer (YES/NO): NO